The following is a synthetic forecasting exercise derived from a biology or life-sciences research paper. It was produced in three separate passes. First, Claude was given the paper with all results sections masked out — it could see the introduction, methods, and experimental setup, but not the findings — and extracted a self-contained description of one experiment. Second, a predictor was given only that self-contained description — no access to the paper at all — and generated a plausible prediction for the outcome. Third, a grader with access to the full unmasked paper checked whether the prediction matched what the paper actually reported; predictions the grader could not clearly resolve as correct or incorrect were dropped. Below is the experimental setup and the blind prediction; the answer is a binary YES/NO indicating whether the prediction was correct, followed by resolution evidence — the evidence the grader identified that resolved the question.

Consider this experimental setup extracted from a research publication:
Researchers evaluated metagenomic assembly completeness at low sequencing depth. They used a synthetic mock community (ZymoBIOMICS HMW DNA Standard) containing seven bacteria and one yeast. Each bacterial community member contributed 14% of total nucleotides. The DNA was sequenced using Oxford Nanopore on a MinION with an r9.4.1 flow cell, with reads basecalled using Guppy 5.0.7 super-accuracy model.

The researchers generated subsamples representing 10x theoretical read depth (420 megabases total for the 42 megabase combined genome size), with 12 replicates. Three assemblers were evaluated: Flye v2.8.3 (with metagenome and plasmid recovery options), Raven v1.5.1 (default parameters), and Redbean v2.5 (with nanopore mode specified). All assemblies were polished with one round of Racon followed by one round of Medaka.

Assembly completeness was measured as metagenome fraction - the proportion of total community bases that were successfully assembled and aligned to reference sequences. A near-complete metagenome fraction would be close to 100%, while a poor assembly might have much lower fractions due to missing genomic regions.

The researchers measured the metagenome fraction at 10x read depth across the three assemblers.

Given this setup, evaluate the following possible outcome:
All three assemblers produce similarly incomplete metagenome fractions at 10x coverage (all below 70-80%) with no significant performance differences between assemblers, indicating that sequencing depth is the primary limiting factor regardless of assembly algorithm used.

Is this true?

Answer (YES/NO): NO